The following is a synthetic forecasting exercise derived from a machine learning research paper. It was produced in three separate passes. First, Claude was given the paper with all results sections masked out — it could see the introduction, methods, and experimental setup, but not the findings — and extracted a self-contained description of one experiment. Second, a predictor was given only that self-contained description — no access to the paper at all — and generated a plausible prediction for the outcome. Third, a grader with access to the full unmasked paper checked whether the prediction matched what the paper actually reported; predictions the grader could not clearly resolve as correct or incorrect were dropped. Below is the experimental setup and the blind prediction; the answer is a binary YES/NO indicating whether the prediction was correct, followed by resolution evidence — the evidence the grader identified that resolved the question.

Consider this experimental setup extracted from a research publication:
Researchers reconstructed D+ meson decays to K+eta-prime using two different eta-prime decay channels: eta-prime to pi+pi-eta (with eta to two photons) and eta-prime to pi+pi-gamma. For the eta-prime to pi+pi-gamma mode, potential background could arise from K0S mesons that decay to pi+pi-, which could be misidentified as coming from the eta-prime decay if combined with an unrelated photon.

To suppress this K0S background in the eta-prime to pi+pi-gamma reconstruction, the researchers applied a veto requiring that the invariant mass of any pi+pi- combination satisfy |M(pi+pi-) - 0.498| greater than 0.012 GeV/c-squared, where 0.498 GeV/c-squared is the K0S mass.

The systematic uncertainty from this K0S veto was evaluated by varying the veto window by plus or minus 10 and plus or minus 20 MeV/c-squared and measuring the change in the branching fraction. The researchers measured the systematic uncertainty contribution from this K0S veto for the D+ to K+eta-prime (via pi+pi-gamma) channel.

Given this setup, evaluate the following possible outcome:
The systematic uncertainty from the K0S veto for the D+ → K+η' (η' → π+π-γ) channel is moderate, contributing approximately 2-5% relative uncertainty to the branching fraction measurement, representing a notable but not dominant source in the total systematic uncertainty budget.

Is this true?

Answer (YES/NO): NO